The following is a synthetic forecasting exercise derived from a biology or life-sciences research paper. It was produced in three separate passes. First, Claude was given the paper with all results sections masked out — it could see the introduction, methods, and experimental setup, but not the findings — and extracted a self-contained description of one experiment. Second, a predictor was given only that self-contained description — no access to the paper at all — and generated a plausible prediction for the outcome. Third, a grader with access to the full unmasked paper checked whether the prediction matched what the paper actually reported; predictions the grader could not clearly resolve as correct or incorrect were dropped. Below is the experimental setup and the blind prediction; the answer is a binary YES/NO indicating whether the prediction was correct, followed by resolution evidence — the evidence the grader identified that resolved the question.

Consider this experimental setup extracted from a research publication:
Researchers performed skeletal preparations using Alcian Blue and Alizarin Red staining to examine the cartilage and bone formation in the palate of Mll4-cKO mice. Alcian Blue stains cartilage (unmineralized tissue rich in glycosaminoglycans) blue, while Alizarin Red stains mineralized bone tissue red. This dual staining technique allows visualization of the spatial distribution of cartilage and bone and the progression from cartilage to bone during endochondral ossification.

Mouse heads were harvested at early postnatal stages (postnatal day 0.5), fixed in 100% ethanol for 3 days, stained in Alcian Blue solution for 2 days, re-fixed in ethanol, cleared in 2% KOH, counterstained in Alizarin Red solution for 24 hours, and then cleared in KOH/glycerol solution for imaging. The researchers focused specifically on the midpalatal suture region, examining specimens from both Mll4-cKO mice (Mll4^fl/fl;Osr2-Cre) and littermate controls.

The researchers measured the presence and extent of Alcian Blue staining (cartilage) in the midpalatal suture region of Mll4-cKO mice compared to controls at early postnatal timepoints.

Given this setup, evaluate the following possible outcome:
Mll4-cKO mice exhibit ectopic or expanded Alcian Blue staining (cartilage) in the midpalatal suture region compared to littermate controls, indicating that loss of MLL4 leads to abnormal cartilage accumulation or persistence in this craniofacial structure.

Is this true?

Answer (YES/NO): NO